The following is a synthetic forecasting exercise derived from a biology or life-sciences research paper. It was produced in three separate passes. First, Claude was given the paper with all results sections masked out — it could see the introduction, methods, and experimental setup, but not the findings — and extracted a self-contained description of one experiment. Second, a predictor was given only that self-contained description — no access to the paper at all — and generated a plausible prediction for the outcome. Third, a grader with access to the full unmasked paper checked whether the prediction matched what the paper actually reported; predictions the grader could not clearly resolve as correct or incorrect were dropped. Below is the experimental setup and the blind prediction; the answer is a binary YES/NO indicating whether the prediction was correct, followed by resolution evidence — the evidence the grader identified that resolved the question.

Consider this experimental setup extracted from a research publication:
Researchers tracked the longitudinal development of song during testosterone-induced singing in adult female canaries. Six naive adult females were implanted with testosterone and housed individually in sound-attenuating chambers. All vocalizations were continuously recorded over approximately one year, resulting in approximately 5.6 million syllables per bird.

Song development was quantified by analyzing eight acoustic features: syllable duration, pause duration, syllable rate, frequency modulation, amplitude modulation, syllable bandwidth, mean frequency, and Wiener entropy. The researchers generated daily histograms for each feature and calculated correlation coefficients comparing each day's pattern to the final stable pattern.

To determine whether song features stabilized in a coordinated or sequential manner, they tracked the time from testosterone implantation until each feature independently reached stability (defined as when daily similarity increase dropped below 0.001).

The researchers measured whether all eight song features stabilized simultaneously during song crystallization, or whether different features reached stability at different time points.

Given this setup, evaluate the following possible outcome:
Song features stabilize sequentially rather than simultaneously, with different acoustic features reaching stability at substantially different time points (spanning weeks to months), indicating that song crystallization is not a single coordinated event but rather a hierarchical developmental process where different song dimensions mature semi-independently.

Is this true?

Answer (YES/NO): YES